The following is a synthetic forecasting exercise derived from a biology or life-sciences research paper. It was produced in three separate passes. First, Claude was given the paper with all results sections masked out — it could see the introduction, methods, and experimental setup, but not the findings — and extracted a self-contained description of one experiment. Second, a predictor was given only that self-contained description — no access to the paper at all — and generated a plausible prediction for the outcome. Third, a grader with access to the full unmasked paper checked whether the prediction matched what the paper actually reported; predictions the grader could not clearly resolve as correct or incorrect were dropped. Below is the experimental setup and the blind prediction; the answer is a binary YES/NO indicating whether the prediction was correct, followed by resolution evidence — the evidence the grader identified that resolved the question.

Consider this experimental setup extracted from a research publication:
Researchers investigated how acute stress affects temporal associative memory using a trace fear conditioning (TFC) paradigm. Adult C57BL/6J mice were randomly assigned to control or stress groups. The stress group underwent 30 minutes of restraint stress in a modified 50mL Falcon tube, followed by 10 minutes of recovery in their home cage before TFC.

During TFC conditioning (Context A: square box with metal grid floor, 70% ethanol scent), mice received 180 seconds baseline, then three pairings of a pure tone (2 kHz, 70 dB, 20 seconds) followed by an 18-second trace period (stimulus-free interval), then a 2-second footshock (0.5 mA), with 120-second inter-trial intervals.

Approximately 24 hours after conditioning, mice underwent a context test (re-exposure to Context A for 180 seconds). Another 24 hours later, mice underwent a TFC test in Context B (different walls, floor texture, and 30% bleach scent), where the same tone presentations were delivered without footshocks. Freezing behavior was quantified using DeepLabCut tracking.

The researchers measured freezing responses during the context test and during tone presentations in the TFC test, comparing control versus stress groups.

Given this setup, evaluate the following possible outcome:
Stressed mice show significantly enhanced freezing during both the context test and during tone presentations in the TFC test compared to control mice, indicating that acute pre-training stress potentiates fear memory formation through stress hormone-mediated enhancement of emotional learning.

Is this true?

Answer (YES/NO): NO